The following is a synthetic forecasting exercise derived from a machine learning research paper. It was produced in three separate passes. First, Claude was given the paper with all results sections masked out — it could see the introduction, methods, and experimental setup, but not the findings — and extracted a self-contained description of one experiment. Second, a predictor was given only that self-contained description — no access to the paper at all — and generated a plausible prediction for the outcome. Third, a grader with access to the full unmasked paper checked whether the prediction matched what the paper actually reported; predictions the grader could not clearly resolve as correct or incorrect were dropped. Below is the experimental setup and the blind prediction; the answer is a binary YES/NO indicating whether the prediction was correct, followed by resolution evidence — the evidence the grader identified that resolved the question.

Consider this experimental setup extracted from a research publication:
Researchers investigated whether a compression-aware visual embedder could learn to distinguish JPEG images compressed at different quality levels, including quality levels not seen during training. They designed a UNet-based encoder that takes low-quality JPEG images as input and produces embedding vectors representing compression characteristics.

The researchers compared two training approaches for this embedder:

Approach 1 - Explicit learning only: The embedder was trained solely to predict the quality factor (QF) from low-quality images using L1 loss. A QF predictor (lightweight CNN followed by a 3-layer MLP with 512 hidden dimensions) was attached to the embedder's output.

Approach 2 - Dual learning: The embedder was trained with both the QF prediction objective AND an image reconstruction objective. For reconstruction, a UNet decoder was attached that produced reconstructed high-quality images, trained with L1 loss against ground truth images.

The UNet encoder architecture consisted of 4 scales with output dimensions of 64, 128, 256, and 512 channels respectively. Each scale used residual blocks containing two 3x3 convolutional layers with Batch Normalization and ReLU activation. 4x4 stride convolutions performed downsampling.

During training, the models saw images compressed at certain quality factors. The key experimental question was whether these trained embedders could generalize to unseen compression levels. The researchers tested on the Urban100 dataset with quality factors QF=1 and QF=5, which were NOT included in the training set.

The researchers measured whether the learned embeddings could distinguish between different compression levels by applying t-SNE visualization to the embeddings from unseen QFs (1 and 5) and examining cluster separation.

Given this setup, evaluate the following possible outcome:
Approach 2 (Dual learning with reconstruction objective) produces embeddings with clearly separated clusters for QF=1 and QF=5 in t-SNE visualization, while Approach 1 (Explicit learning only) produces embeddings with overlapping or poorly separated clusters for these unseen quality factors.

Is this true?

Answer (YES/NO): YES